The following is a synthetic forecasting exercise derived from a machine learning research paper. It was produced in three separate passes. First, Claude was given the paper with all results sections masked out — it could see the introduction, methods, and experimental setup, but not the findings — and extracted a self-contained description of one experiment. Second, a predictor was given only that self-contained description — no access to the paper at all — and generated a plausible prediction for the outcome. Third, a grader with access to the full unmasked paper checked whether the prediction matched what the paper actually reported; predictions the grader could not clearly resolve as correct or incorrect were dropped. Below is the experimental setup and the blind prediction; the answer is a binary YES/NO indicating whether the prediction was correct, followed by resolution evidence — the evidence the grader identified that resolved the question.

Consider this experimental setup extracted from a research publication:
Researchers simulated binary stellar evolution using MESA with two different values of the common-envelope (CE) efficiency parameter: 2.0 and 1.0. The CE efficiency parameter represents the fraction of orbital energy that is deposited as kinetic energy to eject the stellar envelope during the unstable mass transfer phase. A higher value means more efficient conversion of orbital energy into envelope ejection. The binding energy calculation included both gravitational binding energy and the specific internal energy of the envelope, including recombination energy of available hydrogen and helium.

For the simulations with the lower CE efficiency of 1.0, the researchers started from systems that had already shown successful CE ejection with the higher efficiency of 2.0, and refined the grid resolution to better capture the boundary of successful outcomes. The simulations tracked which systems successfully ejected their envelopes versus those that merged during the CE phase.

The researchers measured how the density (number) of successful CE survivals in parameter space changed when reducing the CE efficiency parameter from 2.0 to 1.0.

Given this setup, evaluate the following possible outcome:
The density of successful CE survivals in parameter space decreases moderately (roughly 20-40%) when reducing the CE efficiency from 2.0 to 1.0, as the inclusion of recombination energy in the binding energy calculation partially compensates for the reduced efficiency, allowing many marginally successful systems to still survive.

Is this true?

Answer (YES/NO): NO